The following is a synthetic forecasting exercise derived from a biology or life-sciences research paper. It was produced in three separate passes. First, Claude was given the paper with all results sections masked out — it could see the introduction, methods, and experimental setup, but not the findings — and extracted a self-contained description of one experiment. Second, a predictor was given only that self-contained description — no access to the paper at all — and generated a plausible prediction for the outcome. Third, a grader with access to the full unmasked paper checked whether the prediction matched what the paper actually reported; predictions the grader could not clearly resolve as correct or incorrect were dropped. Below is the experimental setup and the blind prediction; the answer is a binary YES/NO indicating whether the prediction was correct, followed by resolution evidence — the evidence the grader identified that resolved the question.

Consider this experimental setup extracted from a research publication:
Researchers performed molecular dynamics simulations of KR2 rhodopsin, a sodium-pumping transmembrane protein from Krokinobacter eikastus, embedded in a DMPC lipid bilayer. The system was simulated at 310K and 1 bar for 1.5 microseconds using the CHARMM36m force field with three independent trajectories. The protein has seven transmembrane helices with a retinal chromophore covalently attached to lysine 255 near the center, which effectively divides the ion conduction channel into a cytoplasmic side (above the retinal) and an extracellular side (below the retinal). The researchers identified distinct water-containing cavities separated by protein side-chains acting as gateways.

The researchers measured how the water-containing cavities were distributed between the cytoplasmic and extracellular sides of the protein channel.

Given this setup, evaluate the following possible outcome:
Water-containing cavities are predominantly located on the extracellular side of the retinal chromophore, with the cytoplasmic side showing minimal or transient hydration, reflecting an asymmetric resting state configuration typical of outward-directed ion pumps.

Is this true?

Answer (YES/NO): NO